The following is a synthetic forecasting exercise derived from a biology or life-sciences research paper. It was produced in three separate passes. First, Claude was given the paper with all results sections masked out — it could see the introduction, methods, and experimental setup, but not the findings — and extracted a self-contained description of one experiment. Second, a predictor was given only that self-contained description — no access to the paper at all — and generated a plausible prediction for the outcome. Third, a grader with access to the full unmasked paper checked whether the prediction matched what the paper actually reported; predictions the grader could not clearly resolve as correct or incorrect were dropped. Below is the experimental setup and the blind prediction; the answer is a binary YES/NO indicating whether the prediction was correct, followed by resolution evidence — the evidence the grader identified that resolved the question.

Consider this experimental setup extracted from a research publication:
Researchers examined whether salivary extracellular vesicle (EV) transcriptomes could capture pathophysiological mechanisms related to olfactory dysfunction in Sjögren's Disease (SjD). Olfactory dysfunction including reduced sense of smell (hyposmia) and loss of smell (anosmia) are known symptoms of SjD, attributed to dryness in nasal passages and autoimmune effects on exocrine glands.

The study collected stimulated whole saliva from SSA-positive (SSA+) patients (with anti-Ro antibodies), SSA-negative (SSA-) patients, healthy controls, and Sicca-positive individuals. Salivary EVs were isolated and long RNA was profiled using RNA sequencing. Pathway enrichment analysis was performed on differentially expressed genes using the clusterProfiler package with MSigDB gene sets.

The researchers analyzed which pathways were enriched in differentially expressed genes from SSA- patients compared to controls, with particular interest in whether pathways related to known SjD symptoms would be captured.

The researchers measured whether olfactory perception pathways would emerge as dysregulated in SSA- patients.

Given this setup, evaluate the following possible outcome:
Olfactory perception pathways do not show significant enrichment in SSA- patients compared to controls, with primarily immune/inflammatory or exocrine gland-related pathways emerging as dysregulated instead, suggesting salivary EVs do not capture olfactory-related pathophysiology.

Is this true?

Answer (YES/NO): NO